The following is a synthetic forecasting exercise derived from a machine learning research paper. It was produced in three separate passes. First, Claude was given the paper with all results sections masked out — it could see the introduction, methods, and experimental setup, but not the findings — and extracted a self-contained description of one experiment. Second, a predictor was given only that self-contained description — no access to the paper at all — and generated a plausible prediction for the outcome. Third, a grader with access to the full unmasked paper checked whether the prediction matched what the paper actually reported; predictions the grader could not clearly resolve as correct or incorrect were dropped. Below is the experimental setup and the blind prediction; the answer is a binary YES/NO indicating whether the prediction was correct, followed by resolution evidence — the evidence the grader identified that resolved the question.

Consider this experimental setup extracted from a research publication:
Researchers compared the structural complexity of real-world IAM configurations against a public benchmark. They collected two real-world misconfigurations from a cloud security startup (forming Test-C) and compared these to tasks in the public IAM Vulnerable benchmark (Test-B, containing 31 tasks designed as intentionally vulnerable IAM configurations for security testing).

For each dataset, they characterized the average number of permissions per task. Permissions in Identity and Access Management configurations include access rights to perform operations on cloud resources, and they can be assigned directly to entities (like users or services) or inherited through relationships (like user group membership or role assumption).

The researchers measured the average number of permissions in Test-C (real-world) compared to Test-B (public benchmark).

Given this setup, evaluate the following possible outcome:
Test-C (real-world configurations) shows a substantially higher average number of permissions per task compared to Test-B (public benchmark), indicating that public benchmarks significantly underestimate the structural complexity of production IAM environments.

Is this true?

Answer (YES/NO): YES